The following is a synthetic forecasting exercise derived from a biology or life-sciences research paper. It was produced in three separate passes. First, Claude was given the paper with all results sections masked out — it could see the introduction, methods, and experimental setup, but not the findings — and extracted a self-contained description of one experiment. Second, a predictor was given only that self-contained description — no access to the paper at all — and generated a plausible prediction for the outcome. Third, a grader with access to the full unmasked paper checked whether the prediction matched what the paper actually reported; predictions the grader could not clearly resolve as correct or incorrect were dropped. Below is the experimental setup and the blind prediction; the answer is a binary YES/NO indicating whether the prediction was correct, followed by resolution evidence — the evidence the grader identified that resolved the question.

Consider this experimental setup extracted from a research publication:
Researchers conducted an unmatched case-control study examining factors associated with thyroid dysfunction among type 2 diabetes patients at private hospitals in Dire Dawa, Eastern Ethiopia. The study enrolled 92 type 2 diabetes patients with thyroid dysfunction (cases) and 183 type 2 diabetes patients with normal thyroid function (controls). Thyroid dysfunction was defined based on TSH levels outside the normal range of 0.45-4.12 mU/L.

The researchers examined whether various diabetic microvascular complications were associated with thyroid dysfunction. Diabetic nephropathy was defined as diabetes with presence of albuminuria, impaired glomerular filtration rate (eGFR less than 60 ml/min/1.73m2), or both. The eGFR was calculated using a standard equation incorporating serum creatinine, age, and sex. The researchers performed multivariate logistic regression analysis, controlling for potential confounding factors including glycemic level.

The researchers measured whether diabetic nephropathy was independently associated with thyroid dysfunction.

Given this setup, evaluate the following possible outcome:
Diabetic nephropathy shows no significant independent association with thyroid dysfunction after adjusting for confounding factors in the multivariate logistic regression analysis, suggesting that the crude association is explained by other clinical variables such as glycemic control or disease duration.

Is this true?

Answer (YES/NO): NO